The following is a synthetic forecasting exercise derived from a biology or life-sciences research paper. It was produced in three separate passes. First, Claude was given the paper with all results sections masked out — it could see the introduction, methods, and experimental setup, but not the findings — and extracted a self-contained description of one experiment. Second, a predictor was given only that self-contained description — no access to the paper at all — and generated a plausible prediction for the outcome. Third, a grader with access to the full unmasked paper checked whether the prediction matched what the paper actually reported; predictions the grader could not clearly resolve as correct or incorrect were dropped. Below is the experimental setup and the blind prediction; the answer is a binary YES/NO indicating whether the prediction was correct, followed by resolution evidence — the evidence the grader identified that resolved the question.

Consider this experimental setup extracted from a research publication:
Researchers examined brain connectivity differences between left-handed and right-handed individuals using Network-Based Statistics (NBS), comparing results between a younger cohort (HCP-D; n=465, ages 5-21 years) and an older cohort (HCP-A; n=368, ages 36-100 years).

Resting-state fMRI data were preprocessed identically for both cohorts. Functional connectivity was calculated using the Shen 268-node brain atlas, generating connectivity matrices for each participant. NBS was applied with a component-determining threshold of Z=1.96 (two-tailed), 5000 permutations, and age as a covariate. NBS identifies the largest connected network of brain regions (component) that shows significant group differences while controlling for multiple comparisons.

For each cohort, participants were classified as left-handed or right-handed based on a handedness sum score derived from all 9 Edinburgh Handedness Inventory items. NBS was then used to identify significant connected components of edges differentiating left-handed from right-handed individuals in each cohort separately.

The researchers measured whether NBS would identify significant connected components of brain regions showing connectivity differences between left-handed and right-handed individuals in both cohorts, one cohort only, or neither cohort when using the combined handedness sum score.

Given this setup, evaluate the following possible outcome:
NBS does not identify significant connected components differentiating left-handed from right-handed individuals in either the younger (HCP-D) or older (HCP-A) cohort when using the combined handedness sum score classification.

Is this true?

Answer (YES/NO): NO